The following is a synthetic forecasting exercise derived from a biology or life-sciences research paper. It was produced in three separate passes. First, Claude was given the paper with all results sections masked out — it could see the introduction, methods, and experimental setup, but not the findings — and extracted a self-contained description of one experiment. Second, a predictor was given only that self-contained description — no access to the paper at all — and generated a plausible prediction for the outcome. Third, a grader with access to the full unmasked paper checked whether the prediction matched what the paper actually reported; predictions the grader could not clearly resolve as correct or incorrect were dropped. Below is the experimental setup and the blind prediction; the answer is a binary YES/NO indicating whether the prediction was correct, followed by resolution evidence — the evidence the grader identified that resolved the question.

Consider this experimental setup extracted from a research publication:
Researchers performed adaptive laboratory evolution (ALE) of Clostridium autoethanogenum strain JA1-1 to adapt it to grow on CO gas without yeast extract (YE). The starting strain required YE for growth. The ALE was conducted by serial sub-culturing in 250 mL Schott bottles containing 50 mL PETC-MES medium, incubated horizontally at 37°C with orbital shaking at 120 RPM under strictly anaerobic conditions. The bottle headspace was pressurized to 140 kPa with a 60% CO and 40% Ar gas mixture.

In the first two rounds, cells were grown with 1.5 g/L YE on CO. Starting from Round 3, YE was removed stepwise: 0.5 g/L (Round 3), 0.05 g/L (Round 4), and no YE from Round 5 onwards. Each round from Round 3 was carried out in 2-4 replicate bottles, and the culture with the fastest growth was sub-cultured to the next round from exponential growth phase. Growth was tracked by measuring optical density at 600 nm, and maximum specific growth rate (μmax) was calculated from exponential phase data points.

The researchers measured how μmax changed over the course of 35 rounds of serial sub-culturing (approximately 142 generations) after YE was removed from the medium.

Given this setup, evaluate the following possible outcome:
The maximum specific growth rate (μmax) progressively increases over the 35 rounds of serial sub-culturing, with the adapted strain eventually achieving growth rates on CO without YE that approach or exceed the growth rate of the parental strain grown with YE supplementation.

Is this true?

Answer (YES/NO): NO